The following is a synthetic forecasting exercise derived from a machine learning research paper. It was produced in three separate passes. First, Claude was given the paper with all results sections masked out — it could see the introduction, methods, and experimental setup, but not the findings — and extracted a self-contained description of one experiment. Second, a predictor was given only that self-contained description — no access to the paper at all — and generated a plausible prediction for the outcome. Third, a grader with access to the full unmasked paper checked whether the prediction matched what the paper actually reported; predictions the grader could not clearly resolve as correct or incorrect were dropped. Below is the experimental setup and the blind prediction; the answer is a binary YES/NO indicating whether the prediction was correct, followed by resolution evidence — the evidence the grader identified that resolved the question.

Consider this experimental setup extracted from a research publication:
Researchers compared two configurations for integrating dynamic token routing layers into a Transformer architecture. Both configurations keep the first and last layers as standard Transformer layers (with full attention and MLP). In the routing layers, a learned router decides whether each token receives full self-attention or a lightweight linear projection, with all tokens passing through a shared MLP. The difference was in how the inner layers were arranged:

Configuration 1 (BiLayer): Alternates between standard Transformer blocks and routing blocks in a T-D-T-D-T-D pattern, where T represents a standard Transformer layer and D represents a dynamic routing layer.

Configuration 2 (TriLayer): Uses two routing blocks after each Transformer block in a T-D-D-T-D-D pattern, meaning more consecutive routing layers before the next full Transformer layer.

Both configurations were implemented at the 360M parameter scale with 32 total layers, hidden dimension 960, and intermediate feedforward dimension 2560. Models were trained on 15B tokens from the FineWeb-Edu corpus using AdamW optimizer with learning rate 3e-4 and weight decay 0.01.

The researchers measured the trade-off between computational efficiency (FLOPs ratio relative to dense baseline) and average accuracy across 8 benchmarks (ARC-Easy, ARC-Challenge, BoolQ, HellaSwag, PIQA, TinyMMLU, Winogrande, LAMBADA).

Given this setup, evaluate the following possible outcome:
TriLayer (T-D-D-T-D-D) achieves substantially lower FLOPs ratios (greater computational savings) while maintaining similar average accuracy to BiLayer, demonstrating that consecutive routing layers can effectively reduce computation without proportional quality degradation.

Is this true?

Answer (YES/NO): YES